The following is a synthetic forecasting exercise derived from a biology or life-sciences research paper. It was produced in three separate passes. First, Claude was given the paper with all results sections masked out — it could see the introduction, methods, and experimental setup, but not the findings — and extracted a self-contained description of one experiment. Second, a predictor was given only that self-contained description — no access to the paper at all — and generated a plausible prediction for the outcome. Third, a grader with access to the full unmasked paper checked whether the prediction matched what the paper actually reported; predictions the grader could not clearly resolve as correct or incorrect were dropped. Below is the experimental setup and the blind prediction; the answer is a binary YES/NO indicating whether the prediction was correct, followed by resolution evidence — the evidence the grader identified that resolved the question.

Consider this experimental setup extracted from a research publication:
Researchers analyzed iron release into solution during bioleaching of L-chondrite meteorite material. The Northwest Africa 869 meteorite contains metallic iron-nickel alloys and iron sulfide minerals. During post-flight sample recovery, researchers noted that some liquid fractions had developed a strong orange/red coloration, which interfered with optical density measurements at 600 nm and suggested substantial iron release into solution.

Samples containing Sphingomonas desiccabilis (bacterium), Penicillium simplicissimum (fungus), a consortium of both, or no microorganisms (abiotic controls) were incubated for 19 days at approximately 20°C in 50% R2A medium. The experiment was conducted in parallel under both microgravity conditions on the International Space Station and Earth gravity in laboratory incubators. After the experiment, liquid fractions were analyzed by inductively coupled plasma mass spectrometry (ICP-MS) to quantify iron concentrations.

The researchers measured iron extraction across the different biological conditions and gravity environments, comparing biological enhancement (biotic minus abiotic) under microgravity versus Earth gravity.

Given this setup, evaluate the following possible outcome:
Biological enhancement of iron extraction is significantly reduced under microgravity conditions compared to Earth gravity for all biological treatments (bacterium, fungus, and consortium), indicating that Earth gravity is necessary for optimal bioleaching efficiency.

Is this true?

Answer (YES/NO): NO